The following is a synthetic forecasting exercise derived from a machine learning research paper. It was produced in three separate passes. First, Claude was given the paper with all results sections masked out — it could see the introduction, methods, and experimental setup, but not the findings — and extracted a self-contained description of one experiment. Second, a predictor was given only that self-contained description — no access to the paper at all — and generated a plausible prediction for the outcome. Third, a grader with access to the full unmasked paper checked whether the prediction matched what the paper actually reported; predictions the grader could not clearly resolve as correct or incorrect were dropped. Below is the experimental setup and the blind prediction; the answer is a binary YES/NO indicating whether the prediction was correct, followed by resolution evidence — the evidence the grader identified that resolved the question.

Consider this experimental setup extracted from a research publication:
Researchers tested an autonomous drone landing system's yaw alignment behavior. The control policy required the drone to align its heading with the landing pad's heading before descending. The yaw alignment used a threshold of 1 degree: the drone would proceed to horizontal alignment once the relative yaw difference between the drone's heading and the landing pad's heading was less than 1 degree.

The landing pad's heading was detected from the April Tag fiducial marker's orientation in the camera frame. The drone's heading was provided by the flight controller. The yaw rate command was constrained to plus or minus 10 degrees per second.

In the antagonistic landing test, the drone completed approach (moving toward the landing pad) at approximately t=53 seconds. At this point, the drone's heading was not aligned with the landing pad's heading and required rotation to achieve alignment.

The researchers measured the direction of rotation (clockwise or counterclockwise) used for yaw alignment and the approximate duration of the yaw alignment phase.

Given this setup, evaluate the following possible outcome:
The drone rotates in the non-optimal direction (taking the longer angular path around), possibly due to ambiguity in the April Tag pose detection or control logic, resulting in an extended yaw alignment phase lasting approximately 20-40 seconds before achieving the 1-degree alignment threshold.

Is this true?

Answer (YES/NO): NO